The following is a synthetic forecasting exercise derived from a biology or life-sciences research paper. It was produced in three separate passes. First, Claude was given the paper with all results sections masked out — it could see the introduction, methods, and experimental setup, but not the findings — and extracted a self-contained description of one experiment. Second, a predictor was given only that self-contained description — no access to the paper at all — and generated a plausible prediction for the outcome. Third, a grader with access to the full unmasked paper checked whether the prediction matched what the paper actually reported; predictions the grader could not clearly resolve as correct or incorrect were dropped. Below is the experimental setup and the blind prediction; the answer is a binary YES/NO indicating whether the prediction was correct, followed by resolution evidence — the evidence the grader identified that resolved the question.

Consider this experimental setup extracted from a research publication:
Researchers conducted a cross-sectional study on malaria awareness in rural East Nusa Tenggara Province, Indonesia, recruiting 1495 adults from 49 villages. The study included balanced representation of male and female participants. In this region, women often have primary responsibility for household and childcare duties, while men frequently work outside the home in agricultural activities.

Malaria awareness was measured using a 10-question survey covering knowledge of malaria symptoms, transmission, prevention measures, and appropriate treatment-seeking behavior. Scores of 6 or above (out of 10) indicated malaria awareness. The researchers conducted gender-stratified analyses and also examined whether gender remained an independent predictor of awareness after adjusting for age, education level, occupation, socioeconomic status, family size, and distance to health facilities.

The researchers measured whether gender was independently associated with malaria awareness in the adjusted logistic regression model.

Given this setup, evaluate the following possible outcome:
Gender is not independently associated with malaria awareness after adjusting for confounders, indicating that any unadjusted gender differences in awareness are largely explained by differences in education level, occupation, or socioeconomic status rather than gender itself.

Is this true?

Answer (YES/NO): YES